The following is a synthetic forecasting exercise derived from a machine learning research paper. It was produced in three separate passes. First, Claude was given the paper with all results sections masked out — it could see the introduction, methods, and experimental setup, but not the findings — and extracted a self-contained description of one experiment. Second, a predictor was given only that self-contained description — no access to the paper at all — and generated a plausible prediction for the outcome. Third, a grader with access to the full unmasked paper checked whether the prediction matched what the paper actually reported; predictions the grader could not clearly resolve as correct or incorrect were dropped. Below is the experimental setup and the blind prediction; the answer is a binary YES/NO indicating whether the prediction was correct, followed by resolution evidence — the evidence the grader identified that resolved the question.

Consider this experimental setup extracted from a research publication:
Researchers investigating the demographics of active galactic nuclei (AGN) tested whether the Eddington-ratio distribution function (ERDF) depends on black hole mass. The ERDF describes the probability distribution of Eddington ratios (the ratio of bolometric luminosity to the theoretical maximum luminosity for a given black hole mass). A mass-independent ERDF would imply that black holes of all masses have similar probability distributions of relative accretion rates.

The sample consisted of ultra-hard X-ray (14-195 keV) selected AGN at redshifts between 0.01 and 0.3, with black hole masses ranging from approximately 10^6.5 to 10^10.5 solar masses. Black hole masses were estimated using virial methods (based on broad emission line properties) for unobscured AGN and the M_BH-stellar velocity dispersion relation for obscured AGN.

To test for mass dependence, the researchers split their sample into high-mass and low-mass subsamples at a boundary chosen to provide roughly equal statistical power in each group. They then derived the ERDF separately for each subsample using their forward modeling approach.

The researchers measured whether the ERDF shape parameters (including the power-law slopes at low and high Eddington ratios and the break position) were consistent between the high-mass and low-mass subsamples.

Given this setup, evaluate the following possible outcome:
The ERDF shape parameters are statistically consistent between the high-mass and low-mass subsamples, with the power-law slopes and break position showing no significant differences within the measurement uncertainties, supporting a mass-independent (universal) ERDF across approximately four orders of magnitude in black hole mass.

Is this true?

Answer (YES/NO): YES